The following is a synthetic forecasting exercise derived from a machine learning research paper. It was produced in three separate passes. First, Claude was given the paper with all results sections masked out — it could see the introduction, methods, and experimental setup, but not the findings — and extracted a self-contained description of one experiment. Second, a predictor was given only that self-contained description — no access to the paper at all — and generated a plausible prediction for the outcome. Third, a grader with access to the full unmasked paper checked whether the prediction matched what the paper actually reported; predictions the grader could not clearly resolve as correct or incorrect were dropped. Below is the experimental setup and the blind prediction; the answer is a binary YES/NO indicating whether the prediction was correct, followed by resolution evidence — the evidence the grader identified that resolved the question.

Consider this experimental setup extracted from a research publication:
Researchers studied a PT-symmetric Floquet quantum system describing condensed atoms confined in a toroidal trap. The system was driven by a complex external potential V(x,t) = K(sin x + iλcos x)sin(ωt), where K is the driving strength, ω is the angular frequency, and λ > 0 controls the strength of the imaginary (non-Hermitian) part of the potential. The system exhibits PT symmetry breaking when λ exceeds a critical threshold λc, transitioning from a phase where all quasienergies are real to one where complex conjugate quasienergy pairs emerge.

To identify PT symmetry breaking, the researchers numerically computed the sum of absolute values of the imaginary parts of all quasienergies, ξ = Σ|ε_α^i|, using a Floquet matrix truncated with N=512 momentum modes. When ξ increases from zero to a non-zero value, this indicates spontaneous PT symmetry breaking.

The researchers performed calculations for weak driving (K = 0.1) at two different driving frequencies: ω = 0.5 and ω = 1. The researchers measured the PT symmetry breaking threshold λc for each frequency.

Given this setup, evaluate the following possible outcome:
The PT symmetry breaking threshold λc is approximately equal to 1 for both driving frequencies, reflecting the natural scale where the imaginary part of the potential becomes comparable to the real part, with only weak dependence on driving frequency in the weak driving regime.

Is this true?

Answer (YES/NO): NO